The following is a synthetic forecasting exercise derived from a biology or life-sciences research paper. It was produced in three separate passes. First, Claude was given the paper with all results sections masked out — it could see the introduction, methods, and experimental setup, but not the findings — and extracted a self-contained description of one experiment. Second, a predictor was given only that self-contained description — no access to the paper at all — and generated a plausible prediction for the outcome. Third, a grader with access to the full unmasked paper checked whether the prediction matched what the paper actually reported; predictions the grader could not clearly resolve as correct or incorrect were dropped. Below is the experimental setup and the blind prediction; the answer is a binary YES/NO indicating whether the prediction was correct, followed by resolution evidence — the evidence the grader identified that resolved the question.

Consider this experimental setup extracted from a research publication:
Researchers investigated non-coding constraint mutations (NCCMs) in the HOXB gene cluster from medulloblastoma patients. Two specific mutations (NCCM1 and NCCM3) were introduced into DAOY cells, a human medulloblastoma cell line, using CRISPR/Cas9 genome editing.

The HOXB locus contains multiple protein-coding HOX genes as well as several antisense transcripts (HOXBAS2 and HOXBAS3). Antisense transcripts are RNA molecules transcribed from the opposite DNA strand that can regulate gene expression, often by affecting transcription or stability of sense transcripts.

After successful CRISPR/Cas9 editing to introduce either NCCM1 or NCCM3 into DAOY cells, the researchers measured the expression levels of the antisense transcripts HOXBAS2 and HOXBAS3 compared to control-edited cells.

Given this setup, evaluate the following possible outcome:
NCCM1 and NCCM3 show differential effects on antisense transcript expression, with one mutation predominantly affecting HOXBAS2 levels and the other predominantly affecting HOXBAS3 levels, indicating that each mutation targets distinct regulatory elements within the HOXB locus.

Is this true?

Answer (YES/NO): NO